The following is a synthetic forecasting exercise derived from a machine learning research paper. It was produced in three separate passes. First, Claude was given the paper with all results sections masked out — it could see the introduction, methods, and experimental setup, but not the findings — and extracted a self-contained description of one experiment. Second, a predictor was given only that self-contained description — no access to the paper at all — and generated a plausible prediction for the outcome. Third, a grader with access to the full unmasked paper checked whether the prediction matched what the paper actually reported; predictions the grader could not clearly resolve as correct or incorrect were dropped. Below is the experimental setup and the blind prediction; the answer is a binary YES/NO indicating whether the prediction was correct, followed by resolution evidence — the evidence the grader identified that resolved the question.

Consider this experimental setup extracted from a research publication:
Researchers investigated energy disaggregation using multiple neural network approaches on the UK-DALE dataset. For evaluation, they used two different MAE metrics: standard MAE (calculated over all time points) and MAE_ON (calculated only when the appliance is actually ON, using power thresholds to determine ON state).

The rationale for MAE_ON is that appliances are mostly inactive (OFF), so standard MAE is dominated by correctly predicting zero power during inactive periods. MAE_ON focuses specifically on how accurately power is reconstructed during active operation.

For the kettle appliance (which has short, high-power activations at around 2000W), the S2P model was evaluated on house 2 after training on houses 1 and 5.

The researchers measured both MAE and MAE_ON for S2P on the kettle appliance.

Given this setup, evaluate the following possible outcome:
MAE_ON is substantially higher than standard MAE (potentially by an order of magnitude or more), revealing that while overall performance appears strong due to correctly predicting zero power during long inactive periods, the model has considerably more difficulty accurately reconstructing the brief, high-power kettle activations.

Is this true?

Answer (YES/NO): YES